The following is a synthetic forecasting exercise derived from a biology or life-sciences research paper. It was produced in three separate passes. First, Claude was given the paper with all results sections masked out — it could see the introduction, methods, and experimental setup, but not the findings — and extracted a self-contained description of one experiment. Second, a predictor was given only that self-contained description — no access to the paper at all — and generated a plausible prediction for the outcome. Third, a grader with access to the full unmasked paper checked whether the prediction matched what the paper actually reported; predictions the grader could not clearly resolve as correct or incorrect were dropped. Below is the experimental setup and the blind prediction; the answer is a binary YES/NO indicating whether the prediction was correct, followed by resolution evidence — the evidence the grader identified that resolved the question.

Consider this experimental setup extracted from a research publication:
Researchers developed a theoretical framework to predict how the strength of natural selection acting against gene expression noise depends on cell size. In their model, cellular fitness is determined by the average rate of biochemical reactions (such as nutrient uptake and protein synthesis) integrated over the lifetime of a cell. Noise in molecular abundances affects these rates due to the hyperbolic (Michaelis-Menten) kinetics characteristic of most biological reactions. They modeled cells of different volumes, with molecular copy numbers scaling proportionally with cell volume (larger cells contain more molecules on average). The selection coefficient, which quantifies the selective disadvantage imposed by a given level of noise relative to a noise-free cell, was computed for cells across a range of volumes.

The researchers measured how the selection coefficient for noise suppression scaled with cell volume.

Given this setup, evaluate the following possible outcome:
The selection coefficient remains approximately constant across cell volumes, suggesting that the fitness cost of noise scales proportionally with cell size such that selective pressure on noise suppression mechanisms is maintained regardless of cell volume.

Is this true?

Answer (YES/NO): NO